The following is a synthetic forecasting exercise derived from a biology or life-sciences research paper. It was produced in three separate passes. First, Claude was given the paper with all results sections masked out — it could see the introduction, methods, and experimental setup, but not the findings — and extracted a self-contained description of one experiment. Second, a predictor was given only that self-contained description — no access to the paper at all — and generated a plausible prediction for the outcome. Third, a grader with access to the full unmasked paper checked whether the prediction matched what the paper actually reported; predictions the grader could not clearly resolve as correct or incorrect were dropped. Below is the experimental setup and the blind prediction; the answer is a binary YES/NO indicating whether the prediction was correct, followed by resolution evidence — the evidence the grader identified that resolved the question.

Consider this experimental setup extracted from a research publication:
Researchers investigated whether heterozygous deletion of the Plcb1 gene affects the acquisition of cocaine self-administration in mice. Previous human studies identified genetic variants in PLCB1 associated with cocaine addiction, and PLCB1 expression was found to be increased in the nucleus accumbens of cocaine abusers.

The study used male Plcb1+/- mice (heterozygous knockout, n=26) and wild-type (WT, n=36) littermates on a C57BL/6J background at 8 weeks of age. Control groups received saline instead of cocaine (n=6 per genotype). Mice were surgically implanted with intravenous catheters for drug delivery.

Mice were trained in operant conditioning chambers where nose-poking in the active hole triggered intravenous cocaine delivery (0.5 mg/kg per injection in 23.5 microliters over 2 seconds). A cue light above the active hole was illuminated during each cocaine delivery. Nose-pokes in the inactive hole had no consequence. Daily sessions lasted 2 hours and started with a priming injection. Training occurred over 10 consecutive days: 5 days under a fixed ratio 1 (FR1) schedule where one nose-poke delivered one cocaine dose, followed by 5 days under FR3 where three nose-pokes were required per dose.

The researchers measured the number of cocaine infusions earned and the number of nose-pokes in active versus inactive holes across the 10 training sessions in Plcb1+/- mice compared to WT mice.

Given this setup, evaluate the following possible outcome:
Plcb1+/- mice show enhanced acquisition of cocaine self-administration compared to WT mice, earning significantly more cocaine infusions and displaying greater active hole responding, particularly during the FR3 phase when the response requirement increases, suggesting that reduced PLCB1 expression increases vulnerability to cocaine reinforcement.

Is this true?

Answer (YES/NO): NO